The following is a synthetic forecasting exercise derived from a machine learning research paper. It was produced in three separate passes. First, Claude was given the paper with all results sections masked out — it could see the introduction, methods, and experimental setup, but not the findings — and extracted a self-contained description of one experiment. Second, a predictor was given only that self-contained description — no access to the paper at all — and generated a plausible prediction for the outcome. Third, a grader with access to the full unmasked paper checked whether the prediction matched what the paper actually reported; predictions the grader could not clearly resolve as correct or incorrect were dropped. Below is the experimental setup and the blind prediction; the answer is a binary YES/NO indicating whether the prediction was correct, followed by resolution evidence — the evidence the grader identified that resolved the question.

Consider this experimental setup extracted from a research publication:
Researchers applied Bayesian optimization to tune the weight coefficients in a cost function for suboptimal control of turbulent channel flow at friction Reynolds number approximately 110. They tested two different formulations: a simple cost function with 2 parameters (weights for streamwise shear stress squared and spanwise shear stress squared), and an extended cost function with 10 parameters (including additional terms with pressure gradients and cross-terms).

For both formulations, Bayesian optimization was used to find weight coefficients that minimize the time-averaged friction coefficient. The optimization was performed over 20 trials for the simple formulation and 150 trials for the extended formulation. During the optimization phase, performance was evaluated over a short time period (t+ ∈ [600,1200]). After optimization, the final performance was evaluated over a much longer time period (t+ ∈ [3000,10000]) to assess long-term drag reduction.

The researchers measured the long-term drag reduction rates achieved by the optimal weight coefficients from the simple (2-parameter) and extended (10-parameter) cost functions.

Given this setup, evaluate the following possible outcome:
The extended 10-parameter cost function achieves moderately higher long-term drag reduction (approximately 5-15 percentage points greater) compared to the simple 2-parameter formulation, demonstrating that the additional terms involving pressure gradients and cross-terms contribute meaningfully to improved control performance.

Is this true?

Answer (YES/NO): NO